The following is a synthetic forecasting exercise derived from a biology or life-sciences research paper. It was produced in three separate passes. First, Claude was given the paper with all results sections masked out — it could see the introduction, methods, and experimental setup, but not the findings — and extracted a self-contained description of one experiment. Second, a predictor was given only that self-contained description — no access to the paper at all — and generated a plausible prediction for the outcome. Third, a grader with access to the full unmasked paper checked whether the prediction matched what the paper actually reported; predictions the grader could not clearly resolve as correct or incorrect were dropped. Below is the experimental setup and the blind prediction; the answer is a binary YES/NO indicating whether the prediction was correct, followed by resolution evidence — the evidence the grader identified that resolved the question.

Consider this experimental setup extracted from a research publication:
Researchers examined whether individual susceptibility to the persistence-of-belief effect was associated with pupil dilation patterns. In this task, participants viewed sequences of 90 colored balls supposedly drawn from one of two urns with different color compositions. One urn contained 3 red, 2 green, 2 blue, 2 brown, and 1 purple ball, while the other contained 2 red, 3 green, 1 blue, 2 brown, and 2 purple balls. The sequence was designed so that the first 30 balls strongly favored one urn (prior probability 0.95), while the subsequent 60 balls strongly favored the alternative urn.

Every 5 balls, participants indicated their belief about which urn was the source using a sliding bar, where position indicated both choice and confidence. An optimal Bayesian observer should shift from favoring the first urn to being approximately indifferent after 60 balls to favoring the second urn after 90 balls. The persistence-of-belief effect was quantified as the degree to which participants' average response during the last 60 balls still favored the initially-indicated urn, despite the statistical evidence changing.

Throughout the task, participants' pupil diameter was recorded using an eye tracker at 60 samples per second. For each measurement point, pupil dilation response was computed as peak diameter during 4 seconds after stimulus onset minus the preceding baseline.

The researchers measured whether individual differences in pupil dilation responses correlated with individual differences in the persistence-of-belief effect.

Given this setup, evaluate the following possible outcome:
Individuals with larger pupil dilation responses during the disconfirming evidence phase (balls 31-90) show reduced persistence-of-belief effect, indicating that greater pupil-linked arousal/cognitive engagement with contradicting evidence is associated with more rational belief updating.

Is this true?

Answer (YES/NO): NO